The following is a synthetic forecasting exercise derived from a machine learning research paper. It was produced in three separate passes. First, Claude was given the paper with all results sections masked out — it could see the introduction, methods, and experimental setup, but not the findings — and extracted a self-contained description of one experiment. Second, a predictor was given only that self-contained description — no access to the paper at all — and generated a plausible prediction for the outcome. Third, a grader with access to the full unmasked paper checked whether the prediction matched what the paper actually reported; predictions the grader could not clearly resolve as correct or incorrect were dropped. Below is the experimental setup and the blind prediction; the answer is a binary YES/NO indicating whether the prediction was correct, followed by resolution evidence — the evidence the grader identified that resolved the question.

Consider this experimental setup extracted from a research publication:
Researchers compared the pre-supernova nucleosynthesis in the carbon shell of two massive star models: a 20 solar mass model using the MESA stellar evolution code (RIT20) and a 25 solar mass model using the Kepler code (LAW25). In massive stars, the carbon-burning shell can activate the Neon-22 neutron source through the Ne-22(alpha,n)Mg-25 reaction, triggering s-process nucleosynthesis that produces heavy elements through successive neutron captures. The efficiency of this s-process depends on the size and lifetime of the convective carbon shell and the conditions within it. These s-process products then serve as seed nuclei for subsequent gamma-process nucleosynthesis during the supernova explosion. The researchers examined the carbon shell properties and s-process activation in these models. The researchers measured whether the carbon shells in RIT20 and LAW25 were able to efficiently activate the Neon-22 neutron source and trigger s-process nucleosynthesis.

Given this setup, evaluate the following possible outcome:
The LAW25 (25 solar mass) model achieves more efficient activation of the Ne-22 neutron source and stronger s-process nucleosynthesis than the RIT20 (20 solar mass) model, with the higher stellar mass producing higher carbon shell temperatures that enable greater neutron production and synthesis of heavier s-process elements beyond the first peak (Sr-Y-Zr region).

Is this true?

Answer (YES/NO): NO